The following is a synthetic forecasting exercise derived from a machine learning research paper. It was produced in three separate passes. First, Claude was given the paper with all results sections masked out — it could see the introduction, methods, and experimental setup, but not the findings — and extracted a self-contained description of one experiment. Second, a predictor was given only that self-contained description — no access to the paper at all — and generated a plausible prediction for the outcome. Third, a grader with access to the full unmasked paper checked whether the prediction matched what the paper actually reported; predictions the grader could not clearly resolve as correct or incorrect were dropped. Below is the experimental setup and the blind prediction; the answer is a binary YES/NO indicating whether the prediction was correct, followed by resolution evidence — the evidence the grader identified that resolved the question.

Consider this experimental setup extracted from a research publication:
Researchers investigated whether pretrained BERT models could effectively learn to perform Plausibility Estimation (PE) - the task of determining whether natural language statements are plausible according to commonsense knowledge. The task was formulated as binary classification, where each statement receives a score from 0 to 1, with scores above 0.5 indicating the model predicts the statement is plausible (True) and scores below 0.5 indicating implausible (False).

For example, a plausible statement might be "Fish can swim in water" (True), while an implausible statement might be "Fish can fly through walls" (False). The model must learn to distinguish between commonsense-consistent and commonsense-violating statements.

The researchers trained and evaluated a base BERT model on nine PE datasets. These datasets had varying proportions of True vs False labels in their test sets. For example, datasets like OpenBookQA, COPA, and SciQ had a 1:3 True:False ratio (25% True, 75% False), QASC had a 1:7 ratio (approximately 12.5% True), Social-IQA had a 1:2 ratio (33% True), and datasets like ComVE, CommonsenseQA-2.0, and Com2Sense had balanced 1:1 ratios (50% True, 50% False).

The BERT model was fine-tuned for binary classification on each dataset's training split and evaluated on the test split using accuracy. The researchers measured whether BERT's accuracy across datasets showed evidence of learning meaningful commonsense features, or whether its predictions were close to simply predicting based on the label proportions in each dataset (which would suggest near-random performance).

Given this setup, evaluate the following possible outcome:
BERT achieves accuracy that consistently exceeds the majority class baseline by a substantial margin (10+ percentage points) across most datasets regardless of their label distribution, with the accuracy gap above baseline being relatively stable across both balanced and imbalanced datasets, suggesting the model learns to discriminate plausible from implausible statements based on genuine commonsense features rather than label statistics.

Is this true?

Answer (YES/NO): NO